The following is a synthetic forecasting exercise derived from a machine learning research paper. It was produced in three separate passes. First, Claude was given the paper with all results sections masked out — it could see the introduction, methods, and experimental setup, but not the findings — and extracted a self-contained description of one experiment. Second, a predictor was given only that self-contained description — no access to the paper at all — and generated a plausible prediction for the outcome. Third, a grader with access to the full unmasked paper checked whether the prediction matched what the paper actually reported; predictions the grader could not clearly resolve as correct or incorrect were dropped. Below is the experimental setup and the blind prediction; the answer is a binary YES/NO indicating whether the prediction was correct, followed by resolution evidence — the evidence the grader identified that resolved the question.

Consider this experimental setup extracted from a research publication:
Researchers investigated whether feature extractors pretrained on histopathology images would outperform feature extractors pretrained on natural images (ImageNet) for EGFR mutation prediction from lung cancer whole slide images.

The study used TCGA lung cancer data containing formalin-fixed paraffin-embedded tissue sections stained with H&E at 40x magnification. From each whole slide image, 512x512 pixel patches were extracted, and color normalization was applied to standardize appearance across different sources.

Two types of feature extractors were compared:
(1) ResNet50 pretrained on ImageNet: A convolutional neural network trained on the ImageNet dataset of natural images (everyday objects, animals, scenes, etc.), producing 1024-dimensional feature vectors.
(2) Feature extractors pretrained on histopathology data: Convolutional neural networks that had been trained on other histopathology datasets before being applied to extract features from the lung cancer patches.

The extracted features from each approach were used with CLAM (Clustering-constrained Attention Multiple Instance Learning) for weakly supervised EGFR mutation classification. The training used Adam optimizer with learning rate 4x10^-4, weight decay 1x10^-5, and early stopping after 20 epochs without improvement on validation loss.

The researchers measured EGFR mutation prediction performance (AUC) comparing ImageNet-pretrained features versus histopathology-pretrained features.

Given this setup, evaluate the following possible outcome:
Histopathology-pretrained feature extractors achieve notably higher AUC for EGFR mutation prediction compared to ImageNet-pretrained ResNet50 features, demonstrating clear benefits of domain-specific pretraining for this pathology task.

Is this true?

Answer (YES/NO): NO